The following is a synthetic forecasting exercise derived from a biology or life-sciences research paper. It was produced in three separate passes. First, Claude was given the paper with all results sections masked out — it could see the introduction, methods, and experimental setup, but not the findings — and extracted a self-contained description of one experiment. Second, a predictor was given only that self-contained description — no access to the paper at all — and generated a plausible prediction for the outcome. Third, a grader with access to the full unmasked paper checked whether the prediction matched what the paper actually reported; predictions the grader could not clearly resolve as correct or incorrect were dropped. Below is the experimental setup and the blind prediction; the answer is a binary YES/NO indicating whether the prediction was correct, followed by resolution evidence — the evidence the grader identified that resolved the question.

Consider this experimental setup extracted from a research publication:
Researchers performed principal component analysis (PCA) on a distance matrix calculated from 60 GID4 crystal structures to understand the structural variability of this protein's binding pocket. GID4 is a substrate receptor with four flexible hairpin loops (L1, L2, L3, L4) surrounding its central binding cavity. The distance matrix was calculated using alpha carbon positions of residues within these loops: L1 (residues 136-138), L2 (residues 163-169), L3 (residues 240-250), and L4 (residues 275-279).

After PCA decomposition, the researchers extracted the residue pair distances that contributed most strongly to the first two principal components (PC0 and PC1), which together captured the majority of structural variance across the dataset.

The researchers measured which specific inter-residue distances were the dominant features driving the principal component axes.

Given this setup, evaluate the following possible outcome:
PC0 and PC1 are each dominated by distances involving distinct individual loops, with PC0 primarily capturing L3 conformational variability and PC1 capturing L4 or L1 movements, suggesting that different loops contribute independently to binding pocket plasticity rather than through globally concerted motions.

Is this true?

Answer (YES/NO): NO